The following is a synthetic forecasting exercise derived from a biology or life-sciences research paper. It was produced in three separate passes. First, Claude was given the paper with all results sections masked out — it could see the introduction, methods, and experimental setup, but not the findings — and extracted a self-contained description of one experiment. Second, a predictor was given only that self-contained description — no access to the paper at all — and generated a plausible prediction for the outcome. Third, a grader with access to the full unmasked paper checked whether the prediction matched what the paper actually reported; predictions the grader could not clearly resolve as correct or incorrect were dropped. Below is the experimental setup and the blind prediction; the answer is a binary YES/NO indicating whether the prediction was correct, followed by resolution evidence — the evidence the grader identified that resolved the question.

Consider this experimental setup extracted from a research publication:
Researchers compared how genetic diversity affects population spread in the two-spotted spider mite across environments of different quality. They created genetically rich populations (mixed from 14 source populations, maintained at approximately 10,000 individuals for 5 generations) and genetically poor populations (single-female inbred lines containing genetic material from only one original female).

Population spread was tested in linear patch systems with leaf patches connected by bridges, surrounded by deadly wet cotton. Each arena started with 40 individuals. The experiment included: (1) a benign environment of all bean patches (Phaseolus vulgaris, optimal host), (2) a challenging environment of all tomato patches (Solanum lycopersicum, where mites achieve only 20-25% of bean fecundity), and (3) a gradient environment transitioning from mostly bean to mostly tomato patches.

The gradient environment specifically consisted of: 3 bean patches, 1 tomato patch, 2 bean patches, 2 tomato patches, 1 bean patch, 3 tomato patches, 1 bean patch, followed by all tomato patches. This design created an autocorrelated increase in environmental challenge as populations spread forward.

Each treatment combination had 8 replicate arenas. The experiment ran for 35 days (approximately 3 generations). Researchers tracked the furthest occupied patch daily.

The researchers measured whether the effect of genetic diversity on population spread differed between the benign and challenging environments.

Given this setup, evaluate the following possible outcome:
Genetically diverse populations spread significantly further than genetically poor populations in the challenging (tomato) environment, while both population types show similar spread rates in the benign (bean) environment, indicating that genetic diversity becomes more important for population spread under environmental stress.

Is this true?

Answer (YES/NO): NO